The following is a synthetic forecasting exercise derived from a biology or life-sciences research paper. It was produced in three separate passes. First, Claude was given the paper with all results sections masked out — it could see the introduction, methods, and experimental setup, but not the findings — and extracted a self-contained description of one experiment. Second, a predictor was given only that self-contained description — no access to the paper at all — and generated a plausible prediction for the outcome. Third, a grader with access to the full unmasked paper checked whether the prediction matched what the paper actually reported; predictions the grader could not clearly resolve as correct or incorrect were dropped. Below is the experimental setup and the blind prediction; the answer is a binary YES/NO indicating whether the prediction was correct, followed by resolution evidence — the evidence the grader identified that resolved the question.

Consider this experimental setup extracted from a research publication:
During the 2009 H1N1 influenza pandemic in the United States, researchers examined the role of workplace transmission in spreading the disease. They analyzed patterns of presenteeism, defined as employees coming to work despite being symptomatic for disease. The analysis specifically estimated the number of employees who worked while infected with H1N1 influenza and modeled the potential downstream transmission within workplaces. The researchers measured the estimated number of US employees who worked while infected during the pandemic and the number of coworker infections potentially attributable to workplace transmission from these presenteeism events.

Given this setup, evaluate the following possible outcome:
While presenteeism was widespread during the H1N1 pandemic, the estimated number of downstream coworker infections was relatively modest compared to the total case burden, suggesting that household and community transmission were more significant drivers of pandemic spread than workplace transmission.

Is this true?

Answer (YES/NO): NO